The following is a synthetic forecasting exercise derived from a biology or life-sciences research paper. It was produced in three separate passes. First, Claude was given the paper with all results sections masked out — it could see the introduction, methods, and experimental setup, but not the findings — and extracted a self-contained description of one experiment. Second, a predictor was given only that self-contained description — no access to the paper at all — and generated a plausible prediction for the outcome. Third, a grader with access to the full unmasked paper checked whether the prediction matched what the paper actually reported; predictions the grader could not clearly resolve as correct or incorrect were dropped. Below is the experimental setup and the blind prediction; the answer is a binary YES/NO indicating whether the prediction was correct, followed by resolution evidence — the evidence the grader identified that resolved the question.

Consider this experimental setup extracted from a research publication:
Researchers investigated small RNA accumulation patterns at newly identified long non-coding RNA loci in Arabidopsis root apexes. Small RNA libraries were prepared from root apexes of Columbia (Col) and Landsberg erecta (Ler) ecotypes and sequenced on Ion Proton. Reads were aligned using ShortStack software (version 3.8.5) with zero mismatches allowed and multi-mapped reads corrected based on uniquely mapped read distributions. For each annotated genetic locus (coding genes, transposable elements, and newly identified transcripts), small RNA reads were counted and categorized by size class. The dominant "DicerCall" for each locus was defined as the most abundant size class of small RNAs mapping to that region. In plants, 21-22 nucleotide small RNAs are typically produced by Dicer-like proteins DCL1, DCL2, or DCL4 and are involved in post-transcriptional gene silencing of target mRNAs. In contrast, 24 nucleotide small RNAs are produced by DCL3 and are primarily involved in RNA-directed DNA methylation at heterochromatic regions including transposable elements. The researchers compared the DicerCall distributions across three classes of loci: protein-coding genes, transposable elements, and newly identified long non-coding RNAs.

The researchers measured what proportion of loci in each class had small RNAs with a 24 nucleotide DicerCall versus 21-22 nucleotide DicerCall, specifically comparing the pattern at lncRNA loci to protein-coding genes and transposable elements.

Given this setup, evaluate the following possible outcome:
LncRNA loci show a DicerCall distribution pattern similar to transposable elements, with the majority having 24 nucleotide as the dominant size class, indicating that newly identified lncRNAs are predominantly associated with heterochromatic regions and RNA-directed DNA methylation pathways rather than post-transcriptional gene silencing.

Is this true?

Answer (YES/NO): NO